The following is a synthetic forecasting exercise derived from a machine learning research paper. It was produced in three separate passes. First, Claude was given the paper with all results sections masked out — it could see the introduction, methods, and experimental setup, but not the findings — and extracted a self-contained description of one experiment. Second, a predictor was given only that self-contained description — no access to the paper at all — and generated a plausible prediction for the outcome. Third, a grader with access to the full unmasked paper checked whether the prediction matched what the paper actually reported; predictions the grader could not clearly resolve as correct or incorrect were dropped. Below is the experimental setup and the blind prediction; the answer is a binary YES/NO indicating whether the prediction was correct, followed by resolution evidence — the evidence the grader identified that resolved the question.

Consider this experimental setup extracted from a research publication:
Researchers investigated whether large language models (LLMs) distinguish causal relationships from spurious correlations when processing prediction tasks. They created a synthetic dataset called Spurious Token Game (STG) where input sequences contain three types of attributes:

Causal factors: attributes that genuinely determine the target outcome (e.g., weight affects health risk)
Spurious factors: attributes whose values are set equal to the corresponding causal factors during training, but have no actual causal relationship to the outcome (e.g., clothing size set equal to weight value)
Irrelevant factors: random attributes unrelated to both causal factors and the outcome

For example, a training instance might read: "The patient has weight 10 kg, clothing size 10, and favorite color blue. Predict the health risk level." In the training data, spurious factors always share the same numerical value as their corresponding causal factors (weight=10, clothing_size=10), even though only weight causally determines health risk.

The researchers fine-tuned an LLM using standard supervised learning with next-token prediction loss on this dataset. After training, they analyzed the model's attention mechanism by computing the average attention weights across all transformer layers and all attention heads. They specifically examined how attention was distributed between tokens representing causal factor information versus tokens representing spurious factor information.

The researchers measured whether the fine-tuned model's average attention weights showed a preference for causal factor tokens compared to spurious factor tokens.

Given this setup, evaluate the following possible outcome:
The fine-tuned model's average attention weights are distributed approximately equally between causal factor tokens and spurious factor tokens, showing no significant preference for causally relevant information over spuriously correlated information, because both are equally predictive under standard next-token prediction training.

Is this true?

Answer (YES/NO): YES